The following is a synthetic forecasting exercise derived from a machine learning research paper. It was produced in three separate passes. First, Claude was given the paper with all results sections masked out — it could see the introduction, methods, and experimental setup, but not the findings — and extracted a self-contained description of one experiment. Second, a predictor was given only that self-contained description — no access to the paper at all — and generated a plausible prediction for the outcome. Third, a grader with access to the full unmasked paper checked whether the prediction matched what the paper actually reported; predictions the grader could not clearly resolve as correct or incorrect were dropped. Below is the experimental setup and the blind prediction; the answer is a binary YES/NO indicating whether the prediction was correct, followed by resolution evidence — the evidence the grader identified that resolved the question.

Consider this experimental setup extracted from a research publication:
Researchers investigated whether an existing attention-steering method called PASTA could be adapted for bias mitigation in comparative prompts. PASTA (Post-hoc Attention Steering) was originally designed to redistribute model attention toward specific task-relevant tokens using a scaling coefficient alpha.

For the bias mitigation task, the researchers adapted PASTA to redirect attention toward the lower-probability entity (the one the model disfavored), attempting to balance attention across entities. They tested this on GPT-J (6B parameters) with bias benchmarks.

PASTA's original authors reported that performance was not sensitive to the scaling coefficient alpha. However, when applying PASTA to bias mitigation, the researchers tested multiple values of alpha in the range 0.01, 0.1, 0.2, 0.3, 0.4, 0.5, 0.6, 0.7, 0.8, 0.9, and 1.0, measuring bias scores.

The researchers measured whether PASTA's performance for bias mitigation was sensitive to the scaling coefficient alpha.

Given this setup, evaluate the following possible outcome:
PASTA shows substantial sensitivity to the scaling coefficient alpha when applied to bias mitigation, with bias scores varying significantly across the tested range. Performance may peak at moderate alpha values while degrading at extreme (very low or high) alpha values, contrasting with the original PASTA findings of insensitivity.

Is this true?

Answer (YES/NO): YES